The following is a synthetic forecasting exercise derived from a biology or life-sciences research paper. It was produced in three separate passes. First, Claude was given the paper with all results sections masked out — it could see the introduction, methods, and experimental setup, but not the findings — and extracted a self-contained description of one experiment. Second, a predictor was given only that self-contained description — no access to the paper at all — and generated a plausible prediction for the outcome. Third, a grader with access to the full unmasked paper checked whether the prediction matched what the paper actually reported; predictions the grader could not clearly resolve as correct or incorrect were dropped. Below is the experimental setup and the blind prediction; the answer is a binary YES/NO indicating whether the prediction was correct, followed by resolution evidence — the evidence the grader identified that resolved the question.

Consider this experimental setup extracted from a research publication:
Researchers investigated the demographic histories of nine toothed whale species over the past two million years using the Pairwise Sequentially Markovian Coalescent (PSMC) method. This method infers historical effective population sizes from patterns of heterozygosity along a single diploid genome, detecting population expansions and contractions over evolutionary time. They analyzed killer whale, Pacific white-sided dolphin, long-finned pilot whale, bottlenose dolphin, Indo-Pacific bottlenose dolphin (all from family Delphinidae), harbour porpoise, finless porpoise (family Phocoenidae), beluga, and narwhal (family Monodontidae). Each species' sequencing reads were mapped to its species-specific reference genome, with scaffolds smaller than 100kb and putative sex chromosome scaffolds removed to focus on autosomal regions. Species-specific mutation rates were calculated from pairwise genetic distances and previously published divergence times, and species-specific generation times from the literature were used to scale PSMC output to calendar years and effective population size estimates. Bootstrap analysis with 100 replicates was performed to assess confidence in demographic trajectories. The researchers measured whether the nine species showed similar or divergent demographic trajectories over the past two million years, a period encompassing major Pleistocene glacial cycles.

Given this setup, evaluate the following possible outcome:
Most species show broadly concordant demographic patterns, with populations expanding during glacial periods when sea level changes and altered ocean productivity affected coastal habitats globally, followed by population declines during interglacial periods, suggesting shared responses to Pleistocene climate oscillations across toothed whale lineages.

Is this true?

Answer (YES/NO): NO